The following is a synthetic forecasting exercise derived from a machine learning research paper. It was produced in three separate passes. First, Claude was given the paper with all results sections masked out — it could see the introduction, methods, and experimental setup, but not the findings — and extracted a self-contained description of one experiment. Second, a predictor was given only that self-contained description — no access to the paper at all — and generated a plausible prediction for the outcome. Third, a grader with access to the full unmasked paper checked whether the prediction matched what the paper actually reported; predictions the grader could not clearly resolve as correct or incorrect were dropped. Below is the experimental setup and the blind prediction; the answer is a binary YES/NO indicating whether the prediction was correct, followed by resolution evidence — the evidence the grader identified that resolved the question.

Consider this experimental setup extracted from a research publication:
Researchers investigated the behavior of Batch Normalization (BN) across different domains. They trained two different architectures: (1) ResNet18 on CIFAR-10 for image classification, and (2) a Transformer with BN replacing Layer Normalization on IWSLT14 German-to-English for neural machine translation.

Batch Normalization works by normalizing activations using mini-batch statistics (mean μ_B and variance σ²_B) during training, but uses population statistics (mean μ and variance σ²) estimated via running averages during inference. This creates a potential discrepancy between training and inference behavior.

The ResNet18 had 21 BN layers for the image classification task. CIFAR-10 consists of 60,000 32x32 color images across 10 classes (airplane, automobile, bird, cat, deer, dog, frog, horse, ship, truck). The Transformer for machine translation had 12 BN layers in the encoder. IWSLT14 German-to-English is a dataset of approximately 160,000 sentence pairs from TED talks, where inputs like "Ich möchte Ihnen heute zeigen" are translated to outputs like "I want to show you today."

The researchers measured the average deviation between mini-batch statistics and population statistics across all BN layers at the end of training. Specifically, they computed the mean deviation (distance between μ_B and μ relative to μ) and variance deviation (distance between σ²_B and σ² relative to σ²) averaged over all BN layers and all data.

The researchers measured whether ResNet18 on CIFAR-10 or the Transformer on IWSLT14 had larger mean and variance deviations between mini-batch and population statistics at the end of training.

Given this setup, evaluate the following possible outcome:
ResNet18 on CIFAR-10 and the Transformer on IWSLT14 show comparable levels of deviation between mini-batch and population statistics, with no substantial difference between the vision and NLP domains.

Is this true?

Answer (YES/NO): NO